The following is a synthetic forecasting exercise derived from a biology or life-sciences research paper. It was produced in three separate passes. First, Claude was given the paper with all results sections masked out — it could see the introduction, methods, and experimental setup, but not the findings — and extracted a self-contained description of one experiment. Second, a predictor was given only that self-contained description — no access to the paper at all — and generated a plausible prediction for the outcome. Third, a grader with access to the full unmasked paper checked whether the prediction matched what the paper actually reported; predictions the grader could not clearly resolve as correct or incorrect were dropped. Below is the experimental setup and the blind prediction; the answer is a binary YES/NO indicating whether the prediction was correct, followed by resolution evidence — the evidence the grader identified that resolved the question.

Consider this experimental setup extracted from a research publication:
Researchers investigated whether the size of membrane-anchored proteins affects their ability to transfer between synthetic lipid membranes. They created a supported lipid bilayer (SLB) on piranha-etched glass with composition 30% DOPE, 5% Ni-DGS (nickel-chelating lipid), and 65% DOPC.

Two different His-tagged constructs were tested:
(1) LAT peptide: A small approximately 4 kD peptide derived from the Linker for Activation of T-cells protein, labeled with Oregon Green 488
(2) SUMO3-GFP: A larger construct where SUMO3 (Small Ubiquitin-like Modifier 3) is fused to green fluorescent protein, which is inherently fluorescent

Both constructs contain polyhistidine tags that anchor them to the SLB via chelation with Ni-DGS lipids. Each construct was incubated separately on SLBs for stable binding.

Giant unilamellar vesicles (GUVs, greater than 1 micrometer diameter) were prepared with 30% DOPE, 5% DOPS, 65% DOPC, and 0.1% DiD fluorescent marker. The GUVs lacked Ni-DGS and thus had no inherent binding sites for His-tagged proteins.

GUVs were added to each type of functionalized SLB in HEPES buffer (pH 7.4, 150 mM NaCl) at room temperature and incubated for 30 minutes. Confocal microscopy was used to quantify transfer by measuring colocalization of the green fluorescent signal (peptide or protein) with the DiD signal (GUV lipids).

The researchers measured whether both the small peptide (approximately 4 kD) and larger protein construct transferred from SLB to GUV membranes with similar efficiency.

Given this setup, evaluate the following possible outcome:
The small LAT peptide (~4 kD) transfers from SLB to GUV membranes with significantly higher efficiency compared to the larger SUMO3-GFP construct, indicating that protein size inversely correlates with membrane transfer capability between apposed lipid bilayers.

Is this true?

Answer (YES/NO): YES